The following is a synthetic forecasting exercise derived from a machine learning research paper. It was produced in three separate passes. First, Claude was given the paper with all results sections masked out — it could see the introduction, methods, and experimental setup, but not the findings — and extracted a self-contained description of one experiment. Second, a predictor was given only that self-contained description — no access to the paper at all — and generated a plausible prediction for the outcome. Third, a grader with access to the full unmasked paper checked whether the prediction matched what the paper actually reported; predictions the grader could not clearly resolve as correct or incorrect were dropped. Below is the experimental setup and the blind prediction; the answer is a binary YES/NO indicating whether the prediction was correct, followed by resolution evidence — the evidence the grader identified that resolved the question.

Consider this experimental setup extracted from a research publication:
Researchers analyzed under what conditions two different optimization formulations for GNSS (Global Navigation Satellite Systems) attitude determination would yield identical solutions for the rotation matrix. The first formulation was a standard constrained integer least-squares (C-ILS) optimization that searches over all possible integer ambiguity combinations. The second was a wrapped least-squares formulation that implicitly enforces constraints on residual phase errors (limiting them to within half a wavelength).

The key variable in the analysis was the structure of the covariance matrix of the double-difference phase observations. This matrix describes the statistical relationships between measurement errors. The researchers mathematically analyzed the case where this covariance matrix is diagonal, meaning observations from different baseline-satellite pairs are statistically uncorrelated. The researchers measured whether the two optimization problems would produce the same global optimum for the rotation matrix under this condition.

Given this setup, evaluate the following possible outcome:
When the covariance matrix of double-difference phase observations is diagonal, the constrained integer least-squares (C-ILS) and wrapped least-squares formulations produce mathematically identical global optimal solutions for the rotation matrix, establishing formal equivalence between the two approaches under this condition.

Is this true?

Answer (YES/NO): YES